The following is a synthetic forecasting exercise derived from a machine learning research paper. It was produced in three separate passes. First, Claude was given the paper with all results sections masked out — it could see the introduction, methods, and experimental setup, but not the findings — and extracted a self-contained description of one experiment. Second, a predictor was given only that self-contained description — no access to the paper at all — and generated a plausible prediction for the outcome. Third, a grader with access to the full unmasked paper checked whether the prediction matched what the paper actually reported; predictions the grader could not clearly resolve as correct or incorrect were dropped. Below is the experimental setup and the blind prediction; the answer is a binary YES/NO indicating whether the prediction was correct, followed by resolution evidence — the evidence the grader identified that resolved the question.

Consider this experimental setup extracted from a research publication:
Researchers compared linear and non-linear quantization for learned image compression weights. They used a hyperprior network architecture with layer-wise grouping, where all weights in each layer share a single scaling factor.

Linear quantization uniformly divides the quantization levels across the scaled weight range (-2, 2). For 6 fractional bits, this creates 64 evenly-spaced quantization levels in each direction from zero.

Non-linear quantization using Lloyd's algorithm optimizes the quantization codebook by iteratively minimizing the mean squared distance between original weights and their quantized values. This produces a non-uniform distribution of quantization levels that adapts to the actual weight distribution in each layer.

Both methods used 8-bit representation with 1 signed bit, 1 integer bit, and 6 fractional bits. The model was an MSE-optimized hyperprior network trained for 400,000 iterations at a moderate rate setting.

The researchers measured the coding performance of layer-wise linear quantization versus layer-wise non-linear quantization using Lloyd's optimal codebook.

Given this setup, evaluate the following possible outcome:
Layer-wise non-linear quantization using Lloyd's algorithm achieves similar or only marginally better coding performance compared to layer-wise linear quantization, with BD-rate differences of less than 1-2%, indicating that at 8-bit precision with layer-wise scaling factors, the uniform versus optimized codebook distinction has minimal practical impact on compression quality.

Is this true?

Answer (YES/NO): NO